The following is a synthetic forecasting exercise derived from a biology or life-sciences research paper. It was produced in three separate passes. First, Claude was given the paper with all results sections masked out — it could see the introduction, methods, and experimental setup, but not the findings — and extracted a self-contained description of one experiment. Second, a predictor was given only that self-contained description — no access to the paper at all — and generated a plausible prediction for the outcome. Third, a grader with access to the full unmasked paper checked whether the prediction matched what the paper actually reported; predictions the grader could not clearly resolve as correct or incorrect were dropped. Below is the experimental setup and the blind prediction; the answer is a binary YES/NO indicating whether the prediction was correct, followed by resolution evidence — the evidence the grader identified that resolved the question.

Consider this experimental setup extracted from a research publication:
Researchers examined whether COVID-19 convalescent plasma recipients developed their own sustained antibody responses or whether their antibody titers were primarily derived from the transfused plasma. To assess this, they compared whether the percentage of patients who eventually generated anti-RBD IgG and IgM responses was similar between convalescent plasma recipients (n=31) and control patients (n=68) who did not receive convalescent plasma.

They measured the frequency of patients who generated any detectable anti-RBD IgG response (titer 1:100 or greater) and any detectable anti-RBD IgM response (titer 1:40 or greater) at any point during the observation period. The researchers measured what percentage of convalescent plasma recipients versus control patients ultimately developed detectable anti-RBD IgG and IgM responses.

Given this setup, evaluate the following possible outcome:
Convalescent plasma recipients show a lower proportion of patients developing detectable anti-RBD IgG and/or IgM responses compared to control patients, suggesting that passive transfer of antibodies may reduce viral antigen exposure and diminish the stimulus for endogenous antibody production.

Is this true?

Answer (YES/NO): NO